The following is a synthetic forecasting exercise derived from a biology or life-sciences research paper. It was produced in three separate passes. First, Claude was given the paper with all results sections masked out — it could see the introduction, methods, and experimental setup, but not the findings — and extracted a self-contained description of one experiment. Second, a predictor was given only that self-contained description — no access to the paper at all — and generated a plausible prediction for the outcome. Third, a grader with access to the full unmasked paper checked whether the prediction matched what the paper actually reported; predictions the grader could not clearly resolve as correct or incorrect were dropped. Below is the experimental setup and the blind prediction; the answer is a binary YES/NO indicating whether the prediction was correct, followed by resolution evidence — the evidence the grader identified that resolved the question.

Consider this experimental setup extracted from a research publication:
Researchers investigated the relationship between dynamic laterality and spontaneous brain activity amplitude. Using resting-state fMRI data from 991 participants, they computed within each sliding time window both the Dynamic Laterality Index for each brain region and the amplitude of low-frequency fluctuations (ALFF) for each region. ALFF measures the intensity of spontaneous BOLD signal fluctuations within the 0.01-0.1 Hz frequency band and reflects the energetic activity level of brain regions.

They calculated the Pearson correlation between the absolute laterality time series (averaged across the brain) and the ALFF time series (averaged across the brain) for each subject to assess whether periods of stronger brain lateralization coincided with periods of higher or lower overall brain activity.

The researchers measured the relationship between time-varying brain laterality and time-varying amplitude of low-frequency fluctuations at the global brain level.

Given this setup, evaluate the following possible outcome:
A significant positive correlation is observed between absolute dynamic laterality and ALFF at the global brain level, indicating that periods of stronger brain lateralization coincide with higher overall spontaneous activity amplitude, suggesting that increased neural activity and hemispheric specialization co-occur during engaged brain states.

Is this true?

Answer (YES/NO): NO